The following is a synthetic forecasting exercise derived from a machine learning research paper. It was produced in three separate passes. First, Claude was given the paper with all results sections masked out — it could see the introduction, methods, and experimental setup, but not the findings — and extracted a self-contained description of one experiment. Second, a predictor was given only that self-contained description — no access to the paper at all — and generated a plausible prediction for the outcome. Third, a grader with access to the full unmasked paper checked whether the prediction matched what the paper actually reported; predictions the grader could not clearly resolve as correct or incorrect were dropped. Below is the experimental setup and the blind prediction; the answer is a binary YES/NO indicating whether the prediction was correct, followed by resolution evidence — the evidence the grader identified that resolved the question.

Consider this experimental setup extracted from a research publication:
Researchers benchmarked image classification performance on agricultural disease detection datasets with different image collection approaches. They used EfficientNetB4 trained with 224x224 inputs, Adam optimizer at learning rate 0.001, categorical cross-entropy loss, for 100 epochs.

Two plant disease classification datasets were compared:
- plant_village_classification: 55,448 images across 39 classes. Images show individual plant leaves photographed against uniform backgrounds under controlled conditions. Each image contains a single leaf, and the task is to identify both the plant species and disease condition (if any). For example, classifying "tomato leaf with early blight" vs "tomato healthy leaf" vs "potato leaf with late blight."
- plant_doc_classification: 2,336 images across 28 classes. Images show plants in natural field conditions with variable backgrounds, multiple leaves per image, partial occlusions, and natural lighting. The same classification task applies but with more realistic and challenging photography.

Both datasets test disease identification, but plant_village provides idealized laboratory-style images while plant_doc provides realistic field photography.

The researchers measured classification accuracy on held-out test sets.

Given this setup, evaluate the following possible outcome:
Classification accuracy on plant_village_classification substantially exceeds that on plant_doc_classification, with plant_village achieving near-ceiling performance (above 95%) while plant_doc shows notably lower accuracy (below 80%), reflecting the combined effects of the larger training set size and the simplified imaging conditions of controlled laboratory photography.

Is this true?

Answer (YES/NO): NO